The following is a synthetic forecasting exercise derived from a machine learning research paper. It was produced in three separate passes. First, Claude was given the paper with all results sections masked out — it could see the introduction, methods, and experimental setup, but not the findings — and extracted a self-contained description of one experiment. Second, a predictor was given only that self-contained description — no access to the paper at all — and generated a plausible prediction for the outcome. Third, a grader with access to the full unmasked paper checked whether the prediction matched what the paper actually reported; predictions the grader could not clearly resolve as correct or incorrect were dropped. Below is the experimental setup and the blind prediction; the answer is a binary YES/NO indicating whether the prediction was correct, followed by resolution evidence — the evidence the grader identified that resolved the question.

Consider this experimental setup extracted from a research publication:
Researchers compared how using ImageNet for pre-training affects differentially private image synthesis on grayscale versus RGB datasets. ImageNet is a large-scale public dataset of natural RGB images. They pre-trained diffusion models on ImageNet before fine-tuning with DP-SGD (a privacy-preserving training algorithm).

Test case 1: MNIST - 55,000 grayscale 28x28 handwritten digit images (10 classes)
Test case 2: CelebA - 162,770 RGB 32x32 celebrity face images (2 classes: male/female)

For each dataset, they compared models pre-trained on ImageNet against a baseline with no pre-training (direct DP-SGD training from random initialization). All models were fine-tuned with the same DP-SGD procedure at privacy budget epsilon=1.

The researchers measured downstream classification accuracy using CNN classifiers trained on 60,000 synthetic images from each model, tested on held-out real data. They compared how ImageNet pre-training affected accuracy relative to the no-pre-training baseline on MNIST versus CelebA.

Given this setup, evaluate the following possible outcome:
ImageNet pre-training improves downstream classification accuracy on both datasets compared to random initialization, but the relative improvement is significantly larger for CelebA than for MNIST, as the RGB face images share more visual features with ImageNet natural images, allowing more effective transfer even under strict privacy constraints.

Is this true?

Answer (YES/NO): NO